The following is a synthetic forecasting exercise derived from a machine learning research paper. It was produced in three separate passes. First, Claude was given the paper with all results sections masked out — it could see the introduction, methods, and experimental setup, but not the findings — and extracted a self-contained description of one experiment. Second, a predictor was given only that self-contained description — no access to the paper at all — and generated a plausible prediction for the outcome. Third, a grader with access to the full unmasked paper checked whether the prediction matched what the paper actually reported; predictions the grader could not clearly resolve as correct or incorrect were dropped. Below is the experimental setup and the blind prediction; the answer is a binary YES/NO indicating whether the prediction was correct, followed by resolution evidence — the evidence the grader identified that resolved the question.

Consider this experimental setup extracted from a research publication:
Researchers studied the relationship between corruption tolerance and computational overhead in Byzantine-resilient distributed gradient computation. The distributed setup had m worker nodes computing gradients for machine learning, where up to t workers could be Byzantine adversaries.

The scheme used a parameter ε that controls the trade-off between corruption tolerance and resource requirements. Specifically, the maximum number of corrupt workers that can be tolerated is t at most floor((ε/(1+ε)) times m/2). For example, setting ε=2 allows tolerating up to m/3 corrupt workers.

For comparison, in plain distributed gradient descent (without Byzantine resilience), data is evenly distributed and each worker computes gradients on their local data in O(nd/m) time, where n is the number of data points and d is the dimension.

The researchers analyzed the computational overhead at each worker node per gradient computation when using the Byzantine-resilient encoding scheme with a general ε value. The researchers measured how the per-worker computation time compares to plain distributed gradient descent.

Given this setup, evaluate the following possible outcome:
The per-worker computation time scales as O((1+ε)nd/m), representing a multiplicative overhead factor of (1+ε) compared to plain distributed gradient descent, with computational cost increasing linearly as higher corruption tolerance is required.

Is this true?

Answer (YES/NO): YES